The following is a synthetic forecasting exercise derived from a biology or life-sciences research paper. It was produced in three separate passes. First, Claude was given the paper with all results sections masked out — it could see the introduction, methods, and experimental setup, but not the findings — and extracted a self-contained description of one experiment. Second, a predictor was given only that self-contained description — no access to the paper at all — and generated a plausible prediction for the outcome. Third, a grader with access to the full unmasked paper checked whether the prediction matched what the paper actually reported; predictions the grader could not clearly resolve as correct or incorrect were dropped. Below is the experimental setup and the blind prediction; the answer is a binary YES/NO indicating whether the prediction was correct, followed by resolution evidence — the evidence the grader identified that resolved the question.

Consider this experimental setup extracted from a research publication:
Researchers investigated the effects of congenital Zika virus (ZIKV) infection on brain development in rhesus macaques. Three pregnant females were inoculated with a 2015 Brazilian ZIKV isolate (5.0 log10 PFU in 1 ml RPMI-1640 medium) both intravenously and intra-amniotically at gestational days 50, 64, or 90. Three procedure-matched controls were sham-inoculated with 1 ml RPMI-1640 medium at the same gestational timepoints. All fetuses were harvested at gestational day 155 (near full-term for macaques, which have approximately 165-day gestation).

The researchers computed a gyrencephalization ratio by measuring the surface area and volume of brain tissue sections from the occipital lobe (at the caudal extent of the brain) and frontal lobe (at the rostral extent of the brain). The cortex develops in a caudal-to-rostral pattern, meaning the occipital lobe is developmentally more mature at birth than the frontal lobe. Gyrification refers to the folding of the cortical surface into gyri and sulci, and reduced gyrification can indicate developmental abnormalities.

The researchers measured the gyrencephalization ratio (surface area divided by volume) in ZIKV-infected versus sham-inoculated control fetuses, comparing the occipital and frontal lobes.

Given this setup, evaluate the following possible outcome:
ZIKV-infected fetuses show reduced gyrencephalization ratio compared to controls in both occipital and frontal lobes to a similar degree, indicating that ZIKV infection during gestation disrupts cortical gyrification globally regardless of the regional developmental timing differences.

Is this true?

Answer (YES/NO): NO